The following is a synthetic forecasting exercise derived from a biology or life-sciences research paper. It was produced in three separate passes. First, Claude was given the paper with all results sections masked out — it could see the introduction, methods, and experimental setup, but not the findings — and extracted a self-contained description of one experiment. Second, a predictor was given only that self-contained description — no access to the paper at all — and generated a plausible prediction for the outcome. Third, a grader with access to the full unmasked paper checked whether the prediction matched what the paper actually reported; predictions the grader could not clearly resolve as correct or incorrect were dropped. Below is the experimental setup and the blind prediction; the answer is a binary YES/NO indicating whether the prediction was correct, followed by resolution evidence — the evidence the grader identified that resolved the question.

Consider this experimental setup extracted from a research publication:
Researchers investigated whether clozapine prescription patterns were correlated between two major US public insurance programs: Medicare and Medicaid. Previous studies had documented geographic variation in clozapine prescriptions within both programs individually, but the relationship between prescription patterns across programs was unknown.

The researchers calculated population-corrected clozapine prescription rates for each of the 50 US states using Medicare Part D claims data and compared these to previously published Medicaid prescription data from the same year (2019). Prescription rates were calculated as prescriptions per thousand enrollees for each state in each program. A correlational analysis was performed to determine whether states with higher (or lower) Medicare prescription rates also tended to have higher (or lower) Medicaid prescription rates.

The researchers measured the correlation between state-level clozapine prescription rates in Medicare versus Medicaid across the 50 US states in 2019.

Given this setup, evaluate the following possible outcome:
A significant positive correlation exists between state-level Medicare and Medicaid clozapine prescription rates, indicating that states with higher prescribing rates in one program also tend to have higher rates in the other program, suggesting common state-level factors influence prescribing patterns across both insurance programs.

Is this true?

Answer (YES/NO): YES